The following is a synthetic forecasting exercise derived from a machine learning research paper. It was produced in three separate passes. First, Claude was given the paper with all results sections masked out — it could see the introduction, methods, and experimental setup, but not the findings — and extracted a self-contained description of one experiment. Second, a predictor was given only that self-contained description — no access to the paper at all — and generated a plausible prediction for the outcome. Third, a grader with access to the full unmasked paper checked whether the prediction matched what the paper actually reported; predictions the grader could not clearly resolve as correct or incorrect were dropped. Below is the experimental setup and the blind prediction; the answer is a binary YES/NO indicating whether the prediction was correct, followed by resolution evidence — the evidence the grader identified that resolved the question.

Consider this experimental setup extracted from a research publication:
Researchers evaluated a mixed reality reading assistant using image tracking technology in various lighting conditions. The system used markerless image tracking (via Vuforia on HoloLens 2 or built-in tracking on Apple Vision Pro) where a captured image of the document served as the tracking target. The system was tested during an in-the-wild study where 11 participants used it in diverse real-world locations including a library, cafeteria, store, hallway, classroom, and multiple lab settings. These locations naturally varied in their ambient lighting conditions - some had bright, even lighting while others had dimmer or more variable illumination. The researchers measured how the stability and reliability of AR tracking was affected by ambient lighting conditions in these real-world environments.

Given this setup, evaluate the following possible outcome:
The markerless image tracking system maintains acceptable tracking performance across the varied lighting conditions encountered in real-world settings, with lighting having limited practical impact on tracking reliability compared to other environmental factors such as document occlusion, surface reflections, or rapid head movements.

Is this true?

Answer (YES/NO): NO